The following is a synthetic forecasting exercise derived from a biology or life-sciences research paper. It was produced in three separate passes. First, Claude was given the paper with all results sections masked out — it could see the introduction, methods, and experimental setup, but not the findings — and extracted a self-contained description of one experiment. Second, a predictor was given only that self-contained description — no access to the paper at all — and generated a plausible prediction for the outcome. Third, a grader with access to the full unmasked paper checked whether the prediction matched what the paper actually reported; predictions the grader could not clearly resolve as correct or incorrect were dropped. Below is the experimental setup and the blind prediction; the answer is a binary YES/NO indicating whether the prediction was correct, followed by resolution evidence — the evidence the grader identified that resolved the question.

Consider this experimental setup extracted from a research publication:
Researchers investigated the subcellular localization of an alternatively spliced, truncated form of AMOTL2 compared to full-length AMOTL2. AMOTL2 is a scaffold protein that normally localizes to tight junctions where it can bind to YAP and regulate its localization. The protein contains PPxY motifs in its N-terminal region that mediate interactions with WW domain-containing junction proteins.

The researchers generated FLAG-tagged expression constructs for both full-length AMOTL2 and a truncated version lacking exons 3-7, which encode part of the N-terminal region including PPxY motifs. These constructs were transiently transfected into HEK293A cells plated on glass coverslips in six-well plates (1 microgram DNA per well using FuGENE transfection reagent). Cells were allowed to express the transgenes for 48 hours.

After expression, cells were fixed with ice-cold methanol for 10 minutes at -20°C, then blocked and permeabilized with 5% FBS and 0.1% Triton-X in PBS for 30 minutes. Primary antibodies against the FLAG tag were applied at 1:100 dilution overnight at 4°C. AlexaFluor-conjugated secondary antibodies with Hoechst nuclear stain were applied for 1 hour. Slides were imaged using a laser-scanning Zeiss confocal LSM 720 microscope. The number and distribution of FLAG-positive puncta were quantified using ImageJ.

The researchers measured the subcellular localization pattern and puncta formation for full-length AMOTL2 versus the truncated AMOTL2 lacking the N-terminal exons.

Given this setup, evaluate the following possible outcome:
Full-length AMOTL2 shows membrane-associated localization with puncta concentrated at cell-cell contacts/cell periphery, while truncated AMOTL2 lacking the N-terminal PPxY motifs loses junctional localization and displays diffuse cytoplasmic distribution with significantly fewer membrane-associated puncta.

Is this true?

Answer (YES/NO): NO